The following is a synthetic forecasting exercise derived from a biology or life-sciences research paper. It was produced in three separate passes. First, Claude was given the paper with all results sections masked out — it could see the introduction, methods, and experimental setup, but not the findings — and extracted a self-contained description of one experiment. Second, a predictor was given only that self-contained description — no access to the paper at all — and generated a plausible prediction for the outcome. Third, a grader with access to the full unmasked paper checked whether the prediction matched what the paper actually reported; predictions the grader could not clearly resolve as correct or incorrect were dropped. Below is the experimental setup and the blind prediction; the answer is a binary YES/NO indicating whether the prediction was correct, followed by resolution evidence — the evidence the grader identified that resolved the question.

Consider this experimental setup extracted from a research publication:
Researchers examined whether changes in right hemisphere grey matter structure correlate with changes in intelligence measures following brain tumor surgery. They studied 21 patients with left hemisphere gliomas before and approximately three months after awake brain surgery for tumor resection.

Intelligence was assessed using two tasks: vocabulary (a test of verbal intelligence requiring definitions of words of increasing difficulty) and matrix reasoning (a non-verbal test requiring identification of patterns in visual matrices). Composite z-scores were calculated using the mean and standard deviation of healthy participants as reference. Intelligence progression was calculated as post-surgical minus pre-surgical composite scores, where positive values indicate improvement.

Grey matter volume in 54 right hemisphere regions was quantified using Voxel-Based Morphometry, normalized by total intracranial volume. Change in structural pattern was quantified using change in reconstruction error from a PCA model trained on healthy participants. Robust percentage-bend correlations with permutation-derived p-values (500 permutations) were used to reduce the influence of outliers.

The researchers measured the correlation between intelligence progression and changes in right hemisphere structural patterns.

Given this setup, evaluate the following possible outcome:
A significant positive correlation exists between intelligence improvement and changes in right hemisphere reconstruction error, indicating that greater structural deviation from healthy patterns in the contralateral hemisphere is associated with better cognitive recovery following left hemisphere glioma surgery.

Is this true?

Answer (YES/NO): NO